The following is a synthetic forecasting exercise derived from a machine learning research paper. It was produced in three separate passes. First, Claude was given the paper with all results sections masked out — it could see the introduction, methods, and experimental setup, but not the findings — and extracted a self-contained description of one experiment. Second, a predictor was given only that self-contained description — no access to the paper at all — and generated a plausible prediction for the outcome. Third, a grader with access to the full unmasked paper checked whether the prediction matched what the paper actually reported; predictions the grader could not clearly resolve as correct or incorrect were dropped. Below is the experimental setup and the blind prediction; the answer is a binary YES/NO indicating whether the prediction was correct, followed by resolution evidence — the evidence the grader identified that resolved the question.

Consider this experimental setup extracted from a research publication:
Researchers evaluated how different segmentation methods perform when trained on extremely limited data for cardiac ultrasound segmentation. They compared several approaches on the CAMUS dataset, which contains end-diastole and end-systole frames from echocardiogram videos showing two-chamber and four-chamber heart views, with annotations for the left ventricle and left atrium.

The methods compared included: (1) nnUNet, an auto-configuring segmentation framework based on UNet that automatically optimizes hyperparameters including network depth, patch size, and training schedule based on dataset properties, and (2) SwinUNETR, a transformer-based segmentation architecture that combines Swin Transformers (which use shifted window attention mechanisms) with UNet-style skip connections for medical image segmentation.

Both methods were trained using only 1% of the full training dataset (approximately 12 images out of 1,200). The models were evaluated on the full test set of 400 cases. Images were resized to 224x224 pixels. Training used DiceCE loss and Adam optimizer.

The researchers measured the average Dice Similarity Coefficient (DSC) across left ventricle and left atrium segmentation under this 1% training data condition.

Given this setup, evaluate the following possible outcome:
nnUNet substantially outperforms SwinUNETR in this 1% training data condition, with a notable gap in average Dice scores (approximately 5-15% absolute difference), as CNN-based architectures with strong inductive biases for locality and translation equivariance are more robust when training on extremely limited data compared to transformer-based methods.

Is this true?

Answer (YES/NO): NO